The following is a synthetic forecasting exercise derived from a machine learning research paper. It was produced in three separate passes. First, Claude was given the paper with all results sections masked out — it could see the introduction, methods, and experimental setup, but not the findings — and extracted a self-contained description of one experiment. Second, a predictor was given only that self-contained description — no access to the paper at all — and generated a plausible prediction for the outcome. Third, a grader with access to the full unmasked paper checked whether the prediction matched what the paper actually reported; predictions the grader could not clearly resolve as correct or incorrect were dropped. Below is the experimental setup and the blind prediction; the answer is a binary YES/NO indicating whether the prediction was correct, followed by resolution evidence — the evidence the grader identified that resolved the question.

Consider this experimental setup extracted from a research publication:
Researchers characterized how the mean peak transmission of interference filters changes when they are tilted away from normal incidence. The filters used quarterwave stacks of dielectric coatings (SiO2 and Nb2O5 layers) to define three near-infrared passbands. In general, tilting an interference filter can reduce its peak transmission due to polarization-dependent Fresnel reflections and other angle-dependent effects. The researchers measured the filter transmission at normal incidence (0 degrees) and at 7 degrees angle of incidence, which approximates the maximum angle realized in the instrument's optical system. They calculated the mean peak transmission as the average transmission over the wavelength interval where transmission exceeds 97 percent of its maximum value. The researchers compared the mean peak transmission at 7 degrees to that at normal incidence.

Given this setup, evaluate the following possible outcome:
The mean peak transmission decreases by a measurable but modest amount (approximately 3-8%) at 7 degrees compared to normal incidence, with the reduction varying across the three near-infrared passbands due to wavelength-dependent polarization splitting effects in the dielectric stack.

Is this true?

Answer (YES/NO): NO